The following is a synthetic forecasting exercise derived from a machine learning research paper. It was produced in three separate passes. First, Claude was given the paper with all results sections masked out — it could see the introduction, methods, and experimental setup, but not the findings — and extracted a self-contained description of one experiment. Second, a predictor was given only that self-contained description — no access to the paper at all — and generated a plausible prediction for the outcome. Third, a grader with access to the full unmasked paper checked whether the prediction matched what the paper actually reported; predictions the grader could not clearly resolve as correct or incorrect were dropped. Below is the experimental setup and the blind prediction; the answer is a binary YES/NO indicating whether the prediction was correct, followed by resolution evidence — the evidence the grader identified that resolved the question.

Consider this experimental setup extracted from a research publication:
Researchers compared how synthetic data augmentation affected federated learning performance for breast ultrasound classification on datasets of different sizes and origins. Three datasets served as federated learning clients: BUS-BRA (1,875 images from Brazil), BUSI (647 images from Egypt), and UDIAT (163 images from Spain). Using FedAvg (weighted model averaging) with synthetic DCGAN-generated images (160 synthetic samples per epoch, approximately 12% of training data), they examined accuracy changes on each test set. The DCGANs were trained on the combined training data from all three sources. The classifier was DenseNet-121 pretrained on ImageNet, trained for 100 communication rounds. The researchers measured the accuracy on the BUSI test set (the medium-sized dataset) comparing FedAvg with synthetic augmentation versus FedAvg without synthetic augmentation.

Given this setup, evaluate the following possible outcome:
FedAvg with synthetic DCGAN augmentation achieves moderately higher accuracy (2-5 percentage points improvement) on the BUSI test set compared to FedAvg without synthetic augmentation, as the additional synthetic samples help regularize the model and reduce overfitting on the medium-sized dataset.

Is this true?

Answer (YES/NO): NO